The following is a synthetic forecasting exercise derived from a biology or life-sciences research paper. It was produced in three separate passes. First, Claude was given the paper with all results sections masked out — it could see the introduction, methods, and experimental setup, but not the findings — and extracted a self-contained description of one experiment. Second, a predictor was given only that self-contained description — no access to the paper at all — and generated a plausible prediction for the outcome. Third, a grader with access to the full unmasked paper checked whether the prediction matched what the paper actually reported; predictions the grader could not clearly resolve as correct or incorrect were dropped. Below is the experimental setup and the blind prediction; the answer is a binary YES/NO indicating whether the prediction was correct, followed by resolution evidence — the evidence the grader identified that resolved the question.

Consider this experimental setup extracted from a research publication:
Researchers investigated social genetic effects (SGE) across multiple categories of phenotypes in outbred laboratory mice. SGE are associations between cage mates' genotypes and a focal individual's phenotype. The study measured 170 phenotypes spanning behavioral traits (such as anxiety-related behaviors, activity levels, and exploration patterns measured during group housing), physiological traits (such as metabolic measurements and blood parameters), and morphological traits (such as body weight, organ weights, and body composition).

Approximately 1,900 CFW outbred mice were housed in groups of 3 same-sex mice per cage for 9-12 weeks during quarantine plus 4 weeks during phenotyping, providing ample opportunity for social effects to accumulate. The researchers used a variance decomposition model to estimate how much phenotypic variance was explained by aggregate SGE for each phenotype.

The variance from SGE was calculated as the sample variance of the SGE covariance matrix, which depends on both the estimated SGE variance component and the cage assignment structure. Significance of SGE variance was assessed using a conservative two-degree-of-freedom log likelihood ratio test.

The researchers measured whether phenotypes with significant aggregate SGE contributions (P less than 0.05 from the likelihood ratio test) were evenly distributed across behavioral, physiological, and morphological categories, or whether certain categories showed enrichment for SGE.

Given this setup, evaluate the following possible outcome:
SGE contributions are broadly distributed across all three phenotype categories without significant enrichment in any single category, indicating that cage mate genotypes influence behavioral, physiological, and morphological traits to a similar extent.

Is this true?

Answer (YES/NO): YES